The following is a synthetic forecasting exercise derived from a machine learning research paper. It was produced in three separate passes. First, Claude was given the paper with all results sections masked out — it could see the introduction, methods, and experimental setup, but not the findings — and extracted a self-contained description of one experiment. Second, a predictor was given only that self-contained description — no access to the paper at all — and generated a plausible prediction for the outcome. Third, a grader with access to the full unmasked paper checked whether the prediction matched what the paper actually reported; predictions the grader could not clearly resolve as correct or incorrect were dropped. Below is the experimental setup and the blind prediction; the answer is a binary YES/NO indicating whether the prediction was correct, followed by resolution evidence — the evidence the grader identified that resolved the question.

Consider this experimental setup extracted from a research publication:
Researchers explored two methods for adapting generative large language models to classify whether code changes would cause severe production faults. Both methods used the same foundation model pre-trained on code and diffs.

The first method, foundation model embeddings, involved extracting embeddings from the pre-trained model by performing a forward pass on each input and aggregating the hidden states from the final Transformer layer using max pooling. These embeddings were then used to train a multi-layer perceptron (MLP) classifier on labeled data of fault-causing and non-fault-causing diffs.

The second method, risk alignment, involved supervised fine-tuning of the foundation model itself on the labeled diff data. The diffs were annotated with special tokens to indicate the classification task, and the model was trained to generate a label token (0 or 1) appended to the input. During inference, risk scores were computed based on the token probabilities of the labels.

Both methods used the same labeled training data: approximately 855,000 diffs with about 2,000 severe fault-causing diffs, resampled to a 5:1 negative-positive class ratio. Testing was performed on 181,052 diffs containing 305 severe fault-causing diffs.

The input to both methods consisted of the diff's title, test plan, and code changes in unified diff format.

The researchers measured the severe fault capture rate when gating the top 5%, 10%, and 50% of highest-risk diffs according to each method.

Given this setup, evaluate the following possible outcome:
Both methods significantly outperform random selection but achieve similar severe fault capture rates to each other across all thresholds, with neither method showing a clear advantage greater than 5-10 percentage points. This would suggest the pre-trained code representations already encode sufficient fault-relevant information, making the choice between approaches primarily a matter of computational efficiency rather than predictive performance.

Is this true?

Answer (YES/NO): NO